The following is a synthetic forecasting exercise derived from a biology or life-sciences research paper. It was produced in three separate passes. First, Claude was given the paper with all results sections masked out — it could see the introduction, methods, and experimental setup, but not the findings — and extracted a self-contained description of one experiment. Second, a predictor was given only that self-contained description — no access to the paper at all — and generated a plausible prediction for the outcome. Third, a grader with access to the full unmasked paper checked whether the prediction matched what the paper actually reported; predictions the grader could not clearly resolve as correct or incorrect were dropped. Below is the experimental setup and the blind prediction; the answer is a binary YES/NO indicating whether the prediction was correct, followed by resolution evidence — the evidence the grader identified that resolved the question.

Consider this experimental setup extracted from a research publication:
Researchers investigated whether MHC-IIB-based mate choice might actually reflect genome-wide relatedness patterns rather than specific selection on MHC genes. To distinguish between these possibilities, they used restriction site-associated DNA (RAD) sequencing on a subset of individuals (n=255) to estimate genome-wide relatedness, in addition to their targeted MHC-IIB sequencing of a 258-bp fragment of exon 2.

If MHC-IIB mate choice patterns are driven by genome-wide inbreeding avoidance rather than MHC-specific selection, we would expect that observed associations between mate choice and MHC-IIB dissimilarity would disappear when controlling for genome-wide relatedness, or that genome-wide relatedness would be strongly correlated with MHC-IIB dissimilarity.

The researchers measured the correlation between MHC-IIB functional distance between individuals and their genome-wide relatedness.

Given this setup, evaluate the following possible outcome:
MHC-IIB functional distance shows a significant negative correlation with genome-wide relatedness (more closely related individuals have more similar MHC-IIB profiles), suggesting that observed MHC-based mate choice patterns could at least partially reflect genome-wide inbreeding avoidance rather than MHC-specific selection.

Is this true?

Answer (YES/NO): NO